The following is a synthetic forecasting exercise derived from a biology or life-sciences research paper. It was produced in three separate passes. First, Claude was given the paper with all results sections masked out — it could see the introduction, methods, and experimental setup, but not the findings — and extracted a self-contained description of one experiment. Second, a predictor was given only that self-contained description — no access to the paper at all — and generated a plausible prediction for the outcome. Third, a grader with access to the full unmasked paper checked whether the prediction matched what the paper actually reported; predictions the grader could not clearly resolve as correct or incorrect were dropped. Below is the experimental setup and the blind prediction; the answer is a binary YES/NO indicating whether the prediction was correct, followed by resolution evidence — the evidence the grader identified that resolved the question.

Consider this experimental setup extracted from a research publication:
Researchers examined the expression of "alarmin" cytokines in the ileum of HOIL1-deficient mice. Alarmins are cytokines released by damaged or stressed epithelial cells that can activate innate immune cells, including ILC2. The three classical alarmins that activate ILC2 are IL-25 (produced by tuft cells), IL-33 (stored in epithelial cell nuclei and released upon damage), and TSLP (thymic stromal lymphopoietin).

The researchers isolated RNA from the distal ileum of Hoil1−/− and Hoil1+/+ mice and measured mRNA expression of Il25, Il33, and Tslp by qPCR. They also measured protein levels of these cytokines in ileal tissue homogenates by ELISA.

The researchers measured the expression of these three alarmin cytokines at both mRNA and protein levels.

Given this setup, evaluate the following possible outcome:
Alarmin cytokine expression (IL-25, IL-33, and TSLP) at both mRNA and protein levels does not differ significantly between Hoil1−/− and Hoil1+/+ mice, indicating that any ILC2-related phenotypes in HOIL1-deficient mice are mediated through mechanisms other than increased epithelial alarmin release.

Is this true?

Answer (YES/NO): NO